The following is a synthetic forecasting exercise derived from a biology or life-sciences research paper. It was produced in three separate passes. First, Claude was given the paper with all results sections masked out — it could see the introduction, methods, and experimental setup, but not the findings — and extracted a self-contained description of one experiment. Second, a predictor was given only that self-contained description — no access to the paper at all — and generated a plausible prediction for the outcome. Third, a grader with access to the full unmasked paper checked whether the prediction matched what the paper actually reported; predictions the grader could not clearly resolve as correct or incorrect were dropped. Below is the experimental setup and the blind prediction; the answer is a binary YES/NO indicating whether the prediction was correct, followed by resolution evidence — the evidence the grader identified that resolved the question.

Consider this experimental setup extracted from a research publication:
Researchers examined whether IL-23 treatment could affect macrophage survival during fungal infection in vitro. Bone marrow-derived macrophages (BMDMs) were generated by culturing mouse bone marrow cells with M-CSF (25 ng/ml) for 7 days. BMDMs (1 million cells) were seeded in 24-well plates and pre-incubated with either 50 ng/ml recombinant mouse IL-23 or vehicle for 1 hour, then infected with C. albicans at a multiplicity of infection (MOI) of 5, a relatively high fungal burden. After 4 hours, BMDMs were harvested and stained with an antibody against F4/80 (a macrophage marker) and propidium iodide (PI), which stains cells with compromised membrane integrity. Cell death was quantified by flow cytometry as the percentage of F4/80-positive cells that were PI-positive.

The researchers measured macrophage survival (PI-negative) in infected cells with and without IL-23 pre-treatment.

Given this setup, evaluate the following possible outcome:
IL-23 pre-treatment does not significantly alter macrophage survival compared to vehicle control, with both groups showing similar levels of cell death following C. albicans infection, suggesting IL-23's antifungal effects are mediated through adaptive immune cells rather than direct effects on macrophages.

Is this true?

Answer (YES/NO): NO